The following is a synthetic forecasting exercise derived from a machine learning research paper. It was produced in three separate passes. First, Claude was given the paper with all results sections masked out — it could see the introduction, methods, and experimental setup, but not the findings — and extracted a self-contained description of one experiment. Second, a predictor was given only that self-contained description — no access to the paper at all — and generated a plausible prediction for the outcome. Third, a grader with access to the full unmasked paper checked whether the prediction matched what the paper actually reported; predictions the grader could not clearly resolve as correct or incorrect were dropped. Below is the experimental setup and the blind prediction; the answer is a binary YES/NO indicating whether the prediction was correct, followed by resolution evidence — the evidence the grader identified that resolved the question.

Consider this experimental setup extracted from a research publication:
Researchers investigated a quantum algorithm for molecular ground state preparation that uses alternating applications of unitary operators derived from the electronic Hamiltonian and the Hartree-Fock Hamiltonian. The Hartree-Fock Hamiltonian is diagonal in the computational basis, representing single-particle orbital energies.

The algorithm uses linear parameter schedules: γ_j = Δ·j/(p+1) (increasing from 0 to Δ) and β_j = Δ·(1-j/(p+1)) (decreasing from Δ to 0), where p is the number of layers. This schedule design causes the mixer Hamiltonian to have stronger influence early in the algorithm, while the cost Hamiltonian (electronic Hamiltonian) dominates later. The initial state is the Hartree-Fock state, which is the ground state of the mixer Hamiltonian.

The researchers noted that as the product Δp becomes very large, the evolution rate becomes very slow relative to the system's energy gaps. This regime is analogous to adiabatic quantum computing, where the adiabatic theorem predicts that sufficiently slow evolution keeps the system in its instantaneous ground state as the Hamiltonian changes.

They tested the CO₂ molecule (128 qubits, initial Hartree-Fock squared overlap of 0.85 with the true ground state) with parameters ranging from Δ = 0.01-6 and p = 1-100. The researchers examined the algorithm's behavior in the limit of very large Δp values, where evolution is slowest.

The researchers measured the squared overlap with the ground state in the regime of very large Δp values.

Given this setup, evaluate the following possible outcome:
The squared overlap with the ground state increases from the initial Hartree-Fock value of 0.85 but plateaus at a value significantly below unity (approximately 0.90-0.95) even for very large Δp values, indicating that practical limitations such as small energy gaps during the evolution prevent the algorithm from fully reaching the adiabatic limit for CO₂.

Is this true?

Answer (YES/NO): NO